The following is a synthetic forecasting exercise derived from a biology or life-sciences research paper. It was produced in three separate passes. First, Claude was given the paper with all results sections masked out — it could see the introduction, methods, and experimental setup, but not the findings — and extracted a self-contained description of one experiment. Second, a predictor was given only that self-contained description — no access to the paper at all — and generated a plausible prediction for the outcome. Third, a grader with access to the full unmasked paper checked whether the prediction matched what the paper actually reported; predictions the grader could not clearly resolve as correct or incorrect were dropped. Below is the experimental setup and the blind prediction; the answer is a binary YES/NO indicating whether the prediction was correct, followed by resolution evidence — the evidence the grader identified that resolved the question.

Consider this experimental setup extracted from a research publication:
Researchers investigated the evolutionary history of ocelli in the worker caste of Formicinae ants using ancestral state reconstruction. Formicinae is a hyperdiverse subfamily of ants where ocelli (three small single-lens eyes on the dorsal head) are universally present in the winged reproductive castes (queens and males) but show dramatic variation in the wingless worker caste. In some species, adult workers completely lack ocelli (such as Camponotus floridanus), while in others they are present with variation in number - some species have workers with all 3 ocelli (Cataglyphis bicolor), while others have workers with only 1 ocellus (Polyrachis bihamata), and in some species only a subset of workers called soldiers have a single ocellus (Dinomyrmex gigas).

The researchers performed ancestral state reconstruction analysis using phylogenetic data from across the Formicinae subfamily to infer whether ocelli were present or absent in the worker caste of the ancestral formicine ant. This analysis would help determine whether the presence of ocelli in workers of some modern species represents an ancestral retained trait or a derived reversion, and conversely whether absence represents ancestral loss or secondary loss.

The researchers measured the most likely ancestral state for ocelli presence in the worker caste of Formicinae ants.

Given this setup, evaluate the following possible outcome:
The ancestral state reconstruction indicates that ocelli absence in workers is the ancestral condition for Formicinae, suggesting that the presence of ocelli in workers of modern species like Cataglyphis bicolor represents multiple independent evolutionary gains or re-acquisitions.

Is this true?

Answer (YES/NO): NO